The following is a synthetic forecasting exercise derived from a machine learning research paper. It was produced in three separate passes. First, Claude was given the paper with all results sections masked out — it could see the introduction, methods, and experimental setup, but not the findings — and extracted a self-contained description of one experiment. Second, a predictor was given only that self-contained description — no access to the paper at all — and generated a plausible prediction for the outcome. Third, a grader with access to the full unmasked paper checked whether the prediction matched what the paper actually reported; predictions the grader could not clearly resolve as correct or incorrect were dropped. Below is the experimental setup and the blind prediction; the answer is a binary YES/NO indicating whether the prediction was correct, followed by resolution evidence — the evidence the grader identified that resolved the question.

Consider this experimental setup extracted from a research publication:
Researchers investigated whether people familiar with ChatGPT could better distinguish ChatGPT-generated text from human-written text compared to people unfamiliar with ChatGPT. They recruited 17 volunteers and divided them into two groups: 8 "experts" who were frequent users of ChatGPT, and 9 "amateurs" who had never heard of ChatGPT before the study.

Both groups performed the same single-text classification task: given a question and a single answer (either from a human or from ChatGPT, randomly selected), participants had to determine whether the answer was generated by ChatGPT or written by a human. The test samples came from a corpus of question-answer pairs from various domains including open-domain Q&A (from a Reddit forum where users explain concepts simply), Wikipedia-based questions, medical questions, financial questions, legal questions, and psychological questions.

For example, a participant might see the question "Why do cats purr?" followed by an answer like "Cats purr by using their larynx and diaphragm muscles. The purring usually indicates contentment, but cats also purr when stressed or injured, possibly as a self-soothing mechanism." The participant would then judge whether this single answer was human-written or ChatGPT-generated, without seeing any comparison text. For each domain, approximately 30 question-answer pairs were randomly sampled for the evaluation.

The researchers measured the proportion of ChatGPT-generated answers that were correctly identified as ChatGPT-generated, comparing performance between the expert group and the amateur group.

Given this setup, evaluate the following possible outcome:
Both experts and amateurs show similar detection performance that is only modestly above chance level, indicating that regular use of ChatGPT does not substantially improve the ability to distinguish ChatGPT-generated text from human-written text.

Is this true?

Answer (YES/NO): NO